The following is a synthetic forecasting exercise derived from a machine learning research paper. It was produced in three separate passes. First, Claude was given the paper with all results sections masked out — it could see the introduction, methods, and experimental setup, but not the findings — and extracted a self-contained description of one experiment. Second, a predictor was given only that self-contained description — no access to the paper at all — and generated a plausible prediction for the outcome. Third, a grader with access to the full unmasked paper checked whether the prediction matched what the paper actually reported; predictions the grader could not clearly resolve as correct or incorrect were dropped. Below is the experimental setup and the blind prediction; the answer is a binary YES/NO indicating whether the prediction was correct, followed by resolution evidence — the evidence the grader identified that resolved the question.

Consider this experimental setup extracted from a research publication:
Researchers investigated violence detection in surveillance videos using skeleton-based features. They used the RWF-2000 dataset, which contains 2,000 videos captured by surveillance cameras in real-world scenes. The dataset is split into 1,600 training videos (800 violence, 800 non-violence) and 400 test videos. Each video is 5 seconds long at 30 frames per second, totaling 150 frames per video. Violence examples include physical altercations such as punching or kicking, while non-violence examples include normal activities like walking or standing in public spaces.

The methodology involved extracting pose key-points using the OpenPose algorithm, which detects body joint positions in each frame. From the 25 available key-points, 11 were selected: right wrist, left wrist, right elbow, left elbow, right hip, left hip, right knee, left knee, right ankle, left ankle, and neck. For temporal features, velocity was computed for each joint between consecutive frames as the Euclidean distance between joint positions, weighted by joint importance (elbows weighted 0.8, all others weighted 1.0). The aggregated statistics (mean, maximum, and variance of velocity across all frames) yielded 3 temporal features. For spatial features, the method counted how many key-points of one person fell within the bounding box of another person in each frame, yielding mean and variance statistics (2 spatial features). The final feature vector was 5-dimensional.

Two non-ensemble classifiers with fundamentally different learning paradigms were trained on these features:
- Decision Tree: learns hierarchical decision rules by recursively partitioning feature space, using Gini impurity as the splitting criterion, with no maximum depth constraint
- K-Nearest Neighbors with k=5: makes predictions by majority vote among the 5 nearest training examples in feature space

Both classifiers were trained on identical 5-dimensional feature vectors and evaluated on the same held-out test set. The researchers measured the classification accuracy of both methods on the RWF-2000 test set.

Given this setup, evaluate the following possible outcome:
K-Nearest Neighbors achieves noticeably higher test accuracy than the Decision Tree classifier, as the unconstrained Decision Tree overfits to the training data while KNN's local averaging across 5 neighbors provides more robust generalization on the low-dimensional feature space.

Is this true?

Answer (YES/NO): NO